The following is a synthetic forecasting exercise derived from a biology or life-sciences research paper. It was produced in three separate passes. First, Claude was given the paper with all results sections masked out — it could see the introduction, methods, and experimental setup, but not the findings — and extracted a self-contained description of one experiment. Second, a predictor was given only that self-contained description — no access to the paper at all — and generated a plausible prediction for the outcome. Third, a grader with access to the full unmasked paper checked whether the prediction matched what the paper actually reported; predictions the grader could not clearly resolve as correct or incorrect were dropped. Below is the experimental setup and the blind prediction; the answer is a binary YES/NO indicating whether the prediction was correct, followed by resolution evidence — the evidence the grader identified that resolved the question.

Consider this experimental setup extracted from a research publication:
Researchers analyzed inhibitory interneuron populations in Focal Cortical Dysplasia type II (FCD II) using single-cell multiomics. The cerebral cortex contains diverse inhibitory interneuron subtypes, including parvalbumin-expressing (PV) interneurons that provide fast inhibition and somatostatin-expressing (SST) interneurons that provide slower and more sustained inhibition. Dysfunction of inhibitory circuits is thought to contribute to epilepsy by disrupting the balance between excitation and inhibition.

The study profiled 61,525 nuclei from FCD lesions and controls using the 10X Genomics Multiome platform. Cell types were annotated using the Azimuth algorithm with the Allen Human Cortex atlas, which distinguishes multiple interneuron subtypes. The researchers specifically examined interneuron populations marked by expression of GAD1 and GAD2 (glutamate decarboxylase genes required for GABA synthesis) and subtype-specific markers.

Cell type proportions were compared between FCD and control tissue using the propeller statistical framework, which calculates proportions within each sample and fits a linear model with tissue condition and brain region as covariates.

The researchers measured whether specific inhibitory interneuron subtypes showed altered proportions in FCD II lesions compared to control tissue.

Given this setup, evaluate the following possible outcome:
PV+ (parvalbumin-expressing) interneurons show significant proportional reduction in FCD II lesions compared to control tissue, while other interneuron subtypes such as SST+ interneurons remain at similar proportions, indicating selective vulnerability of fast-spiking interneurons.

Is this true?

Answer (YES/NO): NO